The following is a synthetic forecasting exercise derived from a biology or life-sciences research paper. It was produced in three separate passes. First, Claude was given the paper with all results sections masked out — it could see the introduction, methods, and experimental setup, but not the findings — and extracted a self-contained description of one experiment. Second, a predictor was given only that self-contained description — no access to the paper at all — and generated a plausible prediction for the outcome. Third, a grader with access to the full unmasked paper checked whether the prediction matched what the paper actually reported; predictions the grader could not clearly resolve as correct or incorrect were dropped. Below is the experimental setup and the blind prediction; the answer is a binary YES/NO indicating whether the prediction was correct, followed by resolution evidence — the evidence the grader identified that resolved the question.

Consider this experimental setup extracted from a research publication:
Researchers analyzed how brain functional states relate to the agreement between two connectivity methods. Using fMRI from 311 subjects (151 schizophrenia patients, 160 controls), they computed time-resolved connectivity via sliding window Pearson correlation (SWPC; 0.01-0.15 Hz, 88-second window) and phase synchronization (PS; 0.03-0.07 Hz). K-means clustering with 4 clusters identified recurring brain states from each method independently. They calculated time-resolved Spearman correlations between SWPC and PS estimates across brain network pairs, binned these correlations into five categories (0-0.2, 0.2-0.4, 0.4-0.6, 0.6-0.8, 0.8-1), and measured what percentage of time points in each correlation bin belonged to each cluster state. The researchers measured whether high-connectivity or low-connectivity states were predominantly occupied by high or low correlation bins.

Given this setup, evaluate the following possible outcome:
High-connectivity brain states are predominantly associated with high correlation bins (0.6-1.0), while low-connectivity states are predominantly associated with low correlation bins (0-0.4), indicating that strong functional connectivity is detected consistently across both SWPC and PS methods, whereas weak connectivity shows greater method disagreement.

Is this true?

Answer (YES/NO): YES